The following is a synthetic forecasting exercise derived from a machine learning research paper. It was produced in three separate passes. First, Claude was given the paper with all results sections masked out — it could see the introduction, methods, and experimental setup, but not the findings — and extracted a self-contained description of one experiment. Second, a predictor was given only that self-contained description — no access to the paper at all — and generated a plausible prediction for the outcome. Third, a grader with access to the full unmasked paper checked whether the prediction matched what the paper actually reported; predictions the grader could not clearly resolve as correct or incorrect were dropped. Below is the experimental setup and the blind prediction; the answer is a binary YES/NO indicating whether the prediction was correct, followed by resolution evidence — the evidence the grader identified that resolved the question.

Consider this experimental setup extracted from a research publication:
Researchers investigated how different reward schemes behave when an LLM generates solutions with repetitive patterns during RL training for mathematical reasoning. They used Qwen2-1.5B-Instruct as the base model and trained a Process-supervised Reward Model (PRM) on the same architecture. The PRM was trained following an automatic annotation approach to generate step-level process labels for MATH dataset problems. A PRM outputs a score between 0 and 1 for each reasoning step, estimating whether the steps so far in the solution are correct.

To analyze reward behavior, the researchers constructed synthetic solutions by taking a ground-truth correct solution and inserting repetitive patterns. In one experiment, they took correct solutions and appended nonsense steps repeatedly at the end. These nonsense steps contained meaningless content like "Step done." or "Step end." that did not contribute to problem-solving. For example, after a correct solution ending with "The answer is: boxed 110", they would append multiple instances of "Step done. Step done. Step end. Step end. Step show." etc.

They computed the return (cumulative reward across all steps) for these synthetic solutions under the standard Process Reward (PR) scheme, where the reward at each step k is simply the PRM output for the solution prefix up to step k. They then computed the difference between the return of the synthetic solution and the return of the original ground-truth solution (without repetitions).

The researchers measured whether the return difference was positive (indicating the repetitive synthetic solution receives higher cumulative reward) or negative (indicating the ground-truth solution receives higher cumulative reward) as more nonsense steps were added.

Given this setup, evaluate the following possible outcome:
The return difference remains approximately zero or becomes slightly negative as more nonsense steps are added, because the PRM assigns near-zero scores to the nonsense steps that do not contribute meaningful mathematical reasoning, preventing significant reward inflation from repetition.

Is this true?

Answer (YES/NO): NO